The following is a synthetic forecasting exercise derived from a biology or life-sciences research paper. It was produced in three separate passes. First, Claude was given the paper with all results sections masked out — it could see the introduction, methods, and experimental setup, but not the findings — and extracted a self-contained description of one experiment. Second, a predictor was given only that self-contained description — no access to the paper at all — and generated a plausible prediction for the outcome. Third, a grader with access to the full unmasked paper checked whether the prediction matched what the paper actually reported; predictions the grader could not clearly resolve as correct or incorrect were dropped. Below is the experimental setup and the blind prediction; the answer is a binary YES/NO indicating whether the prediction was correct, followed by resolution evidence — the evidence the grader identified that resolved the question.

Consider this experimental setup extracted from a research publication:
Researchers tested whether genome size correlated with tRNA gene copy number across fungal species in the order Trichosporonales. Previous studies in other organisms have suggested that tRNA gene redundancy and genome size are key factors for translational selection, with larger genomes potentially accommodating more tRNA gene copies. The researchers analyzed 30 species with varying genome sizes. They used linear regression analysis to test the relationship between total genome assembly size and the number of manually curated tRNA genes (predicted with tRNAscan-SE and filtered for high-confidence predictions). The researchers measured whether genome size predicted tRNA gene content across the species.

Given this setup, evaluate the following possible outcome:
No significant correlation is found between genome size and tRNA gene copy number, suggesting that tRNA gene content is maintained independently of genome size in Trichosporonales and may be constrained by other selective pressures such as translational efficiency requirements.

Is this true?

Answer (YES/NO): NO